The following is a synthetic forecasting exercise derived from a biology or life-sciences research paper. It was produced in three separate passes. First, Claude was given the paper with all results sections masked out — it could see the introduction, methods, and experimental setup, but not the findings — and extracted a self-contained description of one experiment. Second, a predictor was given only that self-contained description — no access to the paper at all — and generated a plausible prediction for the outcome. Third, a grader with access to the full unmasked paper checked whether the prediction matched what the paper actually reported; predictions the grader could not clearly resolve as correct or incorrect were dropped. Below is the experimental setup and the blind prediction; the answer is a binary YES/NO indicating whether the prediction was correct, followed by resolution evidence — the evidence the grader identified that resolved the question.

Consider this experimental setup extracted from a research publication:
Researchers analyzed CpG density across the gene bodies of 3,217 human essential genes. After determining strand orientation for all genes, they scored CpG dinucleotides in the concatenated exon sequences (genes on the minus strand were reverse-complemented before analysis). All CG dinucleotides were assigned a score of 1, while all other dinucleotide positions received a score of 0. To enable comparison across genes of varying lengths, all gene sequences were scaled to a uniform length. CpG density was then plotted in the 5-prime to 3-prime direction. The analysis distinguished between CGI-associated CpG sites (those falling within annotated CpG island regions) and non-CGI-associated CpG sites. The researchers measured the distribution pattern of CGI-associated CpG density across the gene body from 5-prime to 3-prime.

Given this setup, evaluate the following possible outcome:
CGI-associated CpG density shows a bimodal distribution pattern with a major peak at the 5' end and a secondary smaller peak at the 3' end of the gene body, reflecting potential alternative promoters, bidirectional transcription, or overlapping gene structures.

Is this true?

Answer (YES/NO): NO